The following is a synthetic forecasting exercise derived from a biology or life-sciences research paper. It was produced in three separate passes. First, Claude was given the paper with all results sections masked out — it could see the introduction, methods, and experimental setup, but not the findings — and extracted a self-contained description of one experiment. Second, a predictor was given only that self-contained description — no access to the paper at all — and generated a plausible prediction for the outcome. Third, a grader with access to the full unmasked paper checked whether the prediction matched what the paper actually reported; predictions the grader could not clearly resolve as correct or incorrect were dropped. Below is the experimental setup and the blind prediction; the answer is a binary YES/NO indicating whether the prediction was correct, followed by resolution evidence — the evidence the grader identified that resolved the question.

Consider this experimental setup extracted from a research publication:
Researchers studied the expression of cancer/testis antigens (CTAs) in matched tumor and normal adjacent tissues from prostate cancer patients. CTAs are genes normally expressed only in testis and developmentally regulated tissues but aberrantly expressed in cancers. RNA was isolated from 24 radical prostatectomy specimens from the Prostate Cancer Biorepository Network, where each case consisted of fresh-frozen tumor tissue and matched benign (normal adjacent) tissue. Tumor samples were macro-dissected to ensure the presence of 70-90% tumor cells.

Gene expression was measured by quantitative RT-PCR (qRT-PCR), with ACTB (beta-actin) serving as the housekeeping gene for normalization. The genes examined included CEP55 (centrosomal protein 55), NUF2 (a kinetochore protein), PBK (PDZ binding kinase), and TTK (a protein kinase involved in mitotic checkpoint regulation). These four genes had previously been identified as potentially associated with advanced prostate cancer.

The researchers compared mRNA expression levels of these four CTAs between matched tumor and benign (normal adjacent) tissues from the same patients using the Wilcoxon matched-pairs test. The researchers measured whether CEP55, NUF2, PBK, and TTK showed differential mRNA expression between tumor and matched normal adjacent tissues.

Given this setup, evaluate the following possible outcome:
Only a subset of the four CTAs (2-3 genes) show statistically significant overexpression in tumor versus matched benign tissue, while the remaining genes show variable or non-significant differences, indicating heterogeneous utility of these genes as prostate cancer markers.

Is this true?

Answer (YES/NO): NO